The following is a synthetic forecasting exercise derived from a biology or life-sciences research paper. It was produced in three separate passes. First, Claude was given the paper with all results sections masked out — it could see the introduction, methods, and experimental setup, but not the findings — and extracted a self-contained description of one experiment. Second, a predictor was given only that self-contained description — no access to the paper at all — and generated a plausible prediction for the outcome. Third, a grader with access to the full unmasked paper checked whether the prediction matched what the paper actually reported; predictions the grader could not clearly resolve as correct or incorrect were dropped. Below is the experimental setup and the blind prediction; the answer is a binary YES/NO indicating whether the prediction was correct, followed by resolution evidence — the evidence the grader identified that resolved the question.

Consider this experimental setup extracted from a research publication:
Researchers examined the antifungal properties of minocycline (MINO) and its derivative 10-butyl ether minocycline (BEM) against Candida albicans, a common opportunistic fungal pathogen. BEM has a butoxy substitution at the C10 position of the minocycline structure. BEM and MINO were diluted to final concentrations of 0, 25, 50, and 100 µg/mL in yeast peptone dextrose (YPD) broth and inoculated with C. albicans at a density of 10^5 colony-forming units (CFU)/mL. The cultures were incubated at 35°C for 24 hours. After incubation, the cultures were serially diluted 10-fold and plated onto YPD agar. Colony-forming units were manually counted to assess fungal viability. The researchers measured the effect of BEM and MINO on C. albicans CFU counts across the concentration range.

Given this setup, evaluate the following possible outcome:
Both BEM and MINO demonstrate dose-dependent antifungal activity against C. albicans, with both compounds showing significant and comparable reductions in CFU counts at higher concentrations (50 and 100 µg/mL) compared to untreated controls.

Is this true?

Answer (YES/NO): NO